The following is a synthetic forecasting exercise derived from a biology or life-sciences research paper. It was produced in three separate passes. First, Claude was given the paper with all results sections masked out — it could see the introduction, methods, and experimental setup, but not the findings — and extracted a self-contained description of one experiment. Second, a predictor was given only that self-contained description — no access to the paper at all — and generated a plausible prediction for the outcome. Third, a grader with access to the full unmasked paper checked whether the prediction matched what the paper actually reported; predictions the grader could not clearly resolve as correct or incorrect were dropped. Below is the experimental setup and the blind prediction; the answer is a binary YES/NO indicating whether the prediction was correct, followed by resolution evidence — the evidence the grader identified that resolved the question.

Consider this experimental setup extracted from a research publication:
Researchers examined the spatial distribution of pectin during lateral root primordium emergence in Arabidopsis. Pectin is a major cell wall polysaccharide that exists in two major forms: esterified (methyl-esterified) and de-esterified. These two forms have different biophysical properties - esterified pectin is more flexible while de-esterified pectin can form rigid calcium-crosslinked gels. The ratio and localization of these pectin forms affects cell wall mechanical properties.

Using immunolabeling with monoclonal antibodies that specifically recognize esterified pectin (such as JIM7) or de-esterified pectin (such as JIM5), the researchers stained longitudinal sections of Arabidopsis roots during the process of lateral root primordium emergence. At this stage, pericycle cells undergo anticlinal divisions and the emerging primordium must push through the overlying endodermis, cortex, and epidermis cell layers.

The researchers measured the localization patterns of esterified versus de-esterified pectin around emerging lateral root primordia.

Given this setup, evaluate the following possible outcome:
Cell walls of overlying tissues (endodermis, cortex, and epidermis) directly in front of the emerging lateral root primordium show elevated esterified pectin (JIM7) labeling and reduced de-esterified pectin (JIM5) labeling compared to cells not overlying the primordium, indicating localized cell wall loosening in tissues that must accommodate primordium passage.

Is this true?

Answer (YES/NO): NO